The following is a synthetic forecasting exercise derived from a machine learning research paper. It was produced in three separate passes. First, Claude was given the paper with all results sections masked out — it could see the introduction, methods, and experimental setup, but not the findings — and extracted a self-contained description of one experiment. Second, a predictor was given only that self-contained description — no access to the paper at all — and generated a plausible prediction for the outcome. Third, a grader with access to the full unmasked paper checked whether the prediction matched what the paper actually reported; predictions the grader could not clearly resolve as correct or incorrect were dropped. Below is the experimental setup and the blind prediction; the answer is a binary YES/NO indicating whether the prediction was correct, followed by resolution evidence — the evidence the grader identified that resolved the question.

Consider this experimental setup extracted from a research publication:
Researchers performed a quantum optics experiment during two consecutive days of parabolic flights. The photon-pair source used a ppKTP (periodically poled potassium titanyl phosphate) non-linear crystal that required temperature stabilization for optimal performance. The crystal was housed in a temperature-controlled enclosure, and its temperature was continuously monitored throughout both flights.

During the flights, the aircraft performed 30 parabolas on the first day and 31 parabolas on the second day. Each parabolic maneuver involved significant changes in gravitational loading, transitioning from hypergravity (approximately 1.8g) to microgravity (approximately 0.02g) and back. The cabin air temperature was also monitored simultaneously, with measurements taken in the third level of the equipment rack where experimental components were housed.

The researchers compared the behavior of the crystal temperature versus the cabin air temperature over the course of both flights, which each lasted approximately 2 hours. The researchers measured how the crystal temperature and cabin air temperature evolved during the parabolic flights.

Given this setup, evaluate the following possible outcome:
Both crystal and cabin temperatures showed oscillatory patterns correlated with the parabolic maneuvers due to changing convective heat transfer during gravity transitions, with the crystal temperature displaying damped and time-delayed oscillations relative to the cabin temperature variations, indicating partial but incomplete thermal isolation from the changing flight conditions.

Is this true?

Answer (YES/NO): NO